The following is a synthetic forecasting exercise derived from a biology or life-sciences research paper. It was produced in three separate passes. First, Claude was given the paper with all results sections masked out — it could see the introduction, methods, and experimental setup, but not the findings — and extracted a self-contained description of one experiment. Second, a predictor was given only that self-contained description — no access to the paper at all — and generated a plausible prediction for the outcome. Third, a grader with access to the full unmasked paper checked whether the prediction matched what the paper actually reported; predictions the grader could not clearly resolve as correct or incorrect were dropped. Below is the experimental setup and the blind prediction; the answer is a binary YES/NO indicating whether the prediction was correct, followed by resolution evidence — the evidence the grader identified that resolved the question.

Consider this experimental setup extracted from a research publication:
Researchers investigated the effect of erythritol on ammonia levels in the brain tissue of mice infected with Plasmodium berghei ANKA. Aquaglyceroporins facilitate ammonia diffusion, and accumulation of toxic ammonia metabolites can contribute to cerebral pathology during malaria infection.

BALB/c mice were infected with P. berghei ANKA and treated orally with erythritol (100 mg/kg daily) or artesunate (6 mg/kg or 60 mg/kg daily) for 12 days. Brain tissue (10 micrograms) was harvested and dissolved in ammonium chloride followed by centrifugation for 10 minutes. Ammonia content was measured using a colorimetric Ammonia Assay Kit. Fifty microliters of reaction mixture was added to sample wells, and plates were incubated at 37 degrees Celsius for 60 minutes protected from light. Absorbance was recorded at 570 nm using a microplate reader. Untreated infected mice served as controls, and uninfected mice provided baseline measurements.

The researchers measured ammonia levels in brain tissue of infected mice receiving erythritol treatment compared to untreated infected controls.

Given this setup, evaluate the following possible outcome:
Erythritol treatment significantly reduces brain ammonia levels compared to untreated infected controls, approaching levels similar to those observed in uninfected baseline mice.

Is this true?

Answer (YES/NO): YES